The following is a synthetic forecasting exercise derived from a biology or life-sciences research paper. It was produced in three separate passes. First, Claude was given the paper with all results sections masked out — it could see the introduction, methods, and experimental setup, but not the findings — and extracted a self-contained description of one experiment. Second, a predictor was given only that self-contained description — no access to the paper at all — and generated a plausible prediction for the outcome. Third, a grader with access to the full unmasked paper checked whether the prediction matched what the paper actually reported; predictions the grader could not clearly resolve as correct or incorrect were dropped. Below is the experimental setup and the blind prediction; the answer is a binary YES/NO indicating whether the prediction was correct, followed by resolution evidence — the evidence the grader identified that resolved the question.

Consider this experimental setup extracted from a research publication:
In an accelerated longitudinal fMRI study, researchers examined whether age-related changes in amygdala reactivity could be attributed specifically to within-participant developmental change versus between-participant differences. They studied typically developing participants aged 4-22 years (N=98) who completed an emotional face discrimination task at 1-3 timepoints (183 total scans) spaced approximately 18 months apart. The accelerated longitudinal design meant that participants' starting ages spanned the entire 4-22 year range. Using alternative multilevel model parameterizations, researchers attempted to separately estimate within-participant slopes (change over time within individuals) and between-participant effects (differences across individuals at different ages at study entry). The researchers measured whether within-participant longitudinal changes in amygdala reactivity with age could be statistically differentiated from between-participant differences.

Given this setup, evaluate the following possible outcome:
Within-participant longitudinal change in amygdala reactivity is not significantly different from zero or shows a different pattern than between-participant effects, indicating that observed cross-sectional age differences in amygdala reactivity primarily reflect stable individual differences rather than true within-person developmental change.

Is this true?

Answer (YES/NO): NO